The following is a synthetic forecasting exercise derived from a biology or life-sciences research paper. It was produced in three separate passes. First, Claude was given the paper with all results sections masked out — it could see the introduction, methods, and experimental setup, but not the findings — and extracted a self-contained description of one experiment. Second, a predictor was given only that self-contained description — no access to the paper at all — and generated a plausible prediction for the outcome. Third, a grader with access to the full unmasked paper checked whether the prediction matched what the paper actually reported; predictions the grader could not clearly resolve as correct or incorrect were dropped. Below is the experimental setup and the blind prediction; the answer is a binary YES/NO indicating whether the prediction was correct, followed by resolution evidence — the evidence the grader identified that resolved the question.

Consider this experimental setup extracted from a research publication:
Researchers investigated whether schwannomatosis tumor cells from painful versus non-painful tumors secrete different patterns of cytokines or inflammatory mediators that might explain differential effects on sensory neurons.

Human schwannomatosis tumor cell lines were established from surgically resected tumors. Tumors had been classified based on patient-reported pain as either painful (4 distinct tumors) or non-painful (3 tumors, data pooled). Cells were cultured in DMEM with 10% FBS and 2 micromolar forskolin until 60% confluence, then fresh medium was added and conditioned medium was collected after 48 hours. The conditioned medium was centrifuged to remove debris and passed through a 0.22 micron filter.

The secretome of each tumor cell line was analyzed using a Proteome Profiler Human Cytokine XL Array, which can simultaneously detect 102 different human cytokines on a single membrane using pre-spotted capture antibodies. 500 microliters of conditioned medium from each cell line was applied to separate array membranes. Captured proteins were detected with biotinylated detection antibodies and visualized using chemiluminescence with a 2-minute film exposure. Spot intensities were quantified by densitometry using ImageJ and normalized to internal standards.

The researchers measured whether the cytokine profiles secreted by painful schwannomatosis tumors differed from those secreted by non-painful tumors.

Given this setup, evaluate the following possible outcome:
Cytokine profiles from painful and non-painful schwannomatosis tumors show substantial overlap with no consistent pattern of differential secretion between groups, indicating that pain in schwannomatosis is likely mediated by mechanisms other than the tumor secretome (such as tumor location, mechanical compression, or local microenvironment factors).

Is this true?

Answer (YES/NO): NO